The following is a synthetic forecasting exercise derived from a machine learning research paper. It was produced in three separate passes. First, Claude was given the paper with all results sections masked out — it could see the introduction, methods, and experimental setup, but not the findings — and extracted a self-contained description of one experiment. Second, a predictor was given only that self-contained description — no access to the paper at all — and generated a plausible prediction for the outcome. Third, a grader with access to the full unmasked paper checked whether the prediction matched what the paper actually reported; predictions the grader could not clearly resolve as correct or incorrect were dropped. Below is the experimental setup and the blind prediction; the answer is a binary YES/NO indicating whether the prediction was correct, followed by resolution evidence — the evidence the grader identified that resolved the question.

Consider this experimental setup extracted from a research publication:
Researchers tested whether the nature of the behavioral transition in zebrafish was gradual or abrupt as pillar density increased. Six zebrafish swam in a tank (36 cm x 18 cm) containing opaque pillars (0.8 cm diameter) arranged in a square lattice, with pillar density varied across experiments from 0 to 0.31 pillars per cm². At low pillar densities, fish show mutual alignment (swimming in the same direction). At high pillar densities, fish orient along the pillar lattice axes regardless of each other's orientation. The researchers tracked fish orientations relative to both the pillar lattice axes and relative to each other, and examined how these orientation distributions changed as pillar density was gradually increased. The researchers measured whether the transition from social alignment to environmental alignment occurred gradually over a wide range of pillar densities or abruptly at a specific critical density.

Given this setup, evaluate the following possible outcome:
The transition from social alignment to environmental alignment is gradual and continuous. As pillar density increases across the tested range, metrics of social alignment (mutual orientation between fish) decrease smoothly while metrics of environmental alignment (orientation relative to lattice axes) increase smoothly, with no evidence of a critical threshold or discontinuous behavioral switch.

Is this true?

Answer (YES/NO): NO